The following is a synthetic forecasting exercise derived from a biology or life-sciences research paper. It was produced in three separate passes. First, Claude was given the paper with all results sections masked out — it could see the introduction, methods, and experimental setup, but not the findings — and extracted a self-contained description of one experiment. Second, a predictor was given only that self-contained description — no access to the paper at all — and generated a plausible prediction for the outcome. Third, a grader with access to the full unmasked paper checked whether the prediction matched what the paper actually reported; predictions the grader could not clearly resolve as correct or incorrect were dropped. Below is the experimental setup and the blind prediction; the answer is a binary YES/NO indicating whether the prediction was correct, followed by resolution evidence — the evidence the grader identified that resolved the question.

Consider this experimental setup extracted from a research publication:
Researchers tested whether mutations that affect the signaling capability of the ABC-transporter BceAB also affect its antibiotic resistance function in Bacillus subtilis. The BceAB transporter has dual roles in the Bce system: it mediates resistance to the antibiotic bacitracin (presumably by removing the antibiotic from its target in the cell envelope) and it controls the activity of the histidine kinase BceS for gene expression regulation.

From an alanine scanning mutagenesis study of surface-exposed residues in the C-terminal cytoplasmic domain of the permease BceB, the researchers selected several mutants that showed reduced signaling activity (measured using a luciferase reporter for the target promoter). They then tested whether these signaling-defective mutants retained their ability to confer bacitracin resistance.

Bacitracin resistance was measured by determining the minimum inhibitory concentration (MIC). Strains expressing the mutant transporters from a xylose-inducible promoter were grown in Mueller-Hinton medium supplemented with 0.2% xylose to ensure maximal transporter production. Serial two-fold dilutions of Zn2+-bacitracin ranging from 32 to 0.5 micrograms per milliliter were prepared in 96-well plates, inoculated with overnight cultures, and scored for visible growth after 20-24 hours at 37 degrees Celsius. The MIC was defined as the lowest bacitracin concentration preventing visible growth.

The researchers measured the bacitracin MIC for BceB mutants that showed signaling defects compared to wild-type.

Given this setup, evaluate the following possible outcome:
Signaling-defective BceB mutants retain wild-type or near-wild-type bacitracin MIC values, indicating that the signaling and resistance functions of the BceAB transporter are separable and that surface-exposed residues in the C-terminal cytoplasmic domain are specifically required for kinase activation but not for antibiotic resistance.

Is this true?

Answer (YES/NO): YES